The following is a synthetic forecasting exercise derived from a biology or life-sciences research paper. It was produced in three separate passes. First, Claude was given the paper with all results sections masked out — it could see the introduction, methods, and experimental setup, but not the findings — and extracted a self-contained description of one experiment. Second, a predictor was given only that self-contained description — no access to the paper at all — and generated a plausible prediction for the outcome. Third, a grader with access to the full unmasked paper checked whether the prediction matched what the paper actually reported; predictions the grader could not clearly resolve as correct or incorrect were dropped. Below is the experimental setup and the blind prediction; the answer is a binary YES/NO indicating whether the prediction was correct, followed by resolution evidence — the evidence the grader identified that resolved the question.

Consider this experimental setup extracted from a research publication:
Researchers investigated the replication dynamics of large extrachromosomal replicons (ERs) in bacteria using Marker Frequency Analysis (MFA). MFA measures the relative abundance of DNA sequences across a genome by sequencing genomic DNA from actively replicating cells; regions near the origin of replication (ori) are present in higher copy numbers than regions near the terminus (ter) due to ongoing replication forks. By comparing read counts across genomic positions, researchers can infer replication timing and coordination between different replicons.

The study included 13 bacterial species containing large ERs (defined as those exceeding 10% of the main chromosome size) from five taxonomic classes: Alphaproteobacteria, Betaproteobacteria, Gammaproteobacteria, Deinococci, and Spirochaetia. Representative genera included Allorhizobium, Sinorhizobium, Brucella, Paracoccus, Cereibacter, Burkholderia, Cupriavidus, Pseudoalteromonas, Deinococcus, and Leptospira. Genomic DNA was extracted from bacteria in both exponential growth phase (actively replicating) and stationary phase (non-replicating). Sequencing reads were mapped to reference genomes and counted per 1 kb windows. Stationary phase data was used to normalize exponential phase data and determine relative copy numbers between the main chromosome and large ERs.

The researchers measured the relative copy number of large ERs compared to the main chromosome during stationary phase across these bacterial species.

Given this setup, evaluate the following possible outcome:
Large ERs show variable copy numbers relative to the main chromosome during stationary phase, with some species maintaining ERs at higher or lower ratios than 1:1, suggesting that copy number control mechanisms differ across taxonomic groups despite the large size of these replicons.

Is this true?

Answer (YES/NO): NO